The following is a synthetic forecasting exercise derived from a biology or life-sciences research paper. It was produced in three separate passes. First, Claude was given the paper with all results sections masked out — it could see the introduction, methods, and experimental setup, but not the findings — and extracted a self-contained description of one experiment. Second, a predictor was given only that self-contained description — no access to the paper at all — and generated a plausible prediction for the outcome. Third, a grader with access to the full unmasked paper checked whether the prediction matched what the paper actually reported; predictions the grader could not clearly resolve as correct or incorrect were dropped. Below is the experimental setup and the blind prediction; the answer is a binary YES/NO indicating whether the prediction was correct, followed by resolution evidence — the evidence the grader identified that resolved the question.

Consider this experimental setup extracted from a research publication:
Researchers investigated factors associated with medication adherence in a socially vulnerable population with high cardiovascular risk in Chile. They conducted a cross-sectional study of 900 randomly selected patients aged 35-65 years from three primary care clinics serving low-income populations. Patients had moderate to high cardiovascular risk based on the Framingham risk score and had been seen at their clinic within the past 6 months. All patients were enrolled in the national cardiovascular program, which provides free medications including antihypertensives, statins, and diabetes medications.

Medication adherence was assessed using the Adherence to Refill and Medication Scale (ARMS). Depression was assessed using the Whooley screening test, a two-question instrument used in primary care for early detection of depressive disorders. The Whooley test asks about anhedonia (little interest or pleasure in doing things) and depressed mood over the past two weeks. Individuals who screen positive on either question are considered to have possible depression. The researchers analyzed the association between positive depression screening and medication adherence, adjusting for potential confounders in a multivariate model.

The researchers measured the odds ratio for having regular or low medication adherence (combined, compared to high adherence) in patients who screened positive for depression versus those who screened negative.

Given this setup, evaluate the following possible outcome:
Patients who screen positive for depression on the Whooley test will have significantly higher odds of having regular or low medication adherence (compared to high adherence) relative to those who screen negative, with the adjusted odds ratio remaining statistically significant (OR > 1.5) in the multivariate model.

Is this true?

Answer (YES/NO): YES